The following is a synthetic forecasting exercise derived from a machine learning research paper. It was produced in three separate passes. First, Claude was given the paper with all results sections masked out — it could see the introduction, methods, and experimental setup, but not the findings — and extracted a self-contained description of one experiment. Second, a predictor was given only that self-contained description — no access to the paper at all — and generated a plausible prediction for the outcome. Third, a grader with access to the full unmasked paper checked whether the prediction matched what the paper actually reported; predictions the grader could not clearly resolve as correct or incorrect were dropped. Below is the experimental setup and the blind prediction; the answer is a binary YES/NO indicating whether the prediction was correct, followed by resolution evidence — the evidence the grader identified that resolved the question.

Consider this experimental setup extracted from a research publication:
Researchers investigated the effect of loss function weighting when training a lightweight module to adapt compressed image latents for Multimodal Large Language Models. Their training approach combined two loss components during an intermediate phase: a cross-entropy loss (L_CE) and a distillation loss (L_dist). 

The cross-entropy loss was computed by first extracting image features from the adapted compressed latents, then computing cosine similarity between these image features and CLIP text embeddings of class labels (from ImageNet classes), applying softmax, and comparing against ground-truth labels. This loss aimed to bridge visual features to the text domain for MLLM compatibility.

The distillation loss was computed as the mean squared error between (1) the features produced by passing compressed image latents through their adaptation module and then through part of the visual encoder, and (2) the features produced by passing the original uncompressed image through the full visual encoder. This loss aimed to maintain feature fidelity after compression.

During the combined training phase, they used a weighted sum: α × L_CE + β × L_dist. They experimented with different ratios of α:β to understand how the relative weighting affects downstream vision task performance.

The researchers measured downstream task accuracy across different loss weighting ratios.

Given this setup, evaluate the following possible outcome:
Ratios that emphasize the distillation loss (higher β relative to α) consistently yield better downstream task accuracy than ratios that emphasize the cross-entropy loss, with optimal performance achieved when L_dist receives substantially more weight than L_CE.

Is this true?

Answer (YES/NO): NO